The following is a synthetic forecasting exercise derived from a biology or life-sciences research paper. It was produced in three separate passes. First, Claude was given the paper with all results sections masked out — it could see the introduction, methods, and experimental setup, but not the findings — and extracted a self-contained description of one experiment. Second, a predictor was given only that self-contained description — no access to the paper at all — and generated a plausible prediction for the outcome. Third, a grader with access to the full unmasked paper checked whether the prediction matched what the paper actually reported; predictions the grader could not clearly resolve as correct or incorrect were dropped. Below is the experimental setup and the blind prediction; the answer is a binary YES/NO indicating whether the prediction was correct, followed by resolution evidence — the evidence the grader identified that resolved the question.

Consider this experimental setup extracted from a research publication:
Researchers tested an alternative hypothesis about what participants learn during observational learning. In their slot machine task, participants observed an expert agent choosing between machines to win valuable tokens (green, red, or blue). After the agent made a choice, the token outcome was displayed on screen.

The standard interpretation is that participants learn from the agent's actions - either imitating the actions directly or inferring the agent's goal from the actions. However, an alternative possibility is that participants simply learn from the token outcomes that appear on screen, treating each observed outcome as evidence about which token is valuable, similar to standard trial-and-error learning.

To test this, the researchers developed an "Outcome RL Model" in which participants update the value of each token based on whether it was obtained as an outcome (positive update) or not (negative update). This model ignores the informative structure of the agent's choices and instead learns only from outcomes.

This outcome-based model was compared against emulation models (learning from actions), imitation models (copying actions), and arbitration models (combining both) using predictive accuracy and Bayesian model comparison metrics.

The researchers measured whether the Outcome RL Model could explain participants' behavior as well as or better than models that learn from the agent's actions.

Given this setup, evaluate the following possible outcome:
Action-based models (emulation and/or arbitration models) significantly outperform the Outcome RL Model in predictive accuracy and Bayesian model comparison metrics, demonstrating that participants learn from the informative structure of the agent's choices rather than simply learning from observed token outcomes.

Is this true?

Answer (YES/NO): YES